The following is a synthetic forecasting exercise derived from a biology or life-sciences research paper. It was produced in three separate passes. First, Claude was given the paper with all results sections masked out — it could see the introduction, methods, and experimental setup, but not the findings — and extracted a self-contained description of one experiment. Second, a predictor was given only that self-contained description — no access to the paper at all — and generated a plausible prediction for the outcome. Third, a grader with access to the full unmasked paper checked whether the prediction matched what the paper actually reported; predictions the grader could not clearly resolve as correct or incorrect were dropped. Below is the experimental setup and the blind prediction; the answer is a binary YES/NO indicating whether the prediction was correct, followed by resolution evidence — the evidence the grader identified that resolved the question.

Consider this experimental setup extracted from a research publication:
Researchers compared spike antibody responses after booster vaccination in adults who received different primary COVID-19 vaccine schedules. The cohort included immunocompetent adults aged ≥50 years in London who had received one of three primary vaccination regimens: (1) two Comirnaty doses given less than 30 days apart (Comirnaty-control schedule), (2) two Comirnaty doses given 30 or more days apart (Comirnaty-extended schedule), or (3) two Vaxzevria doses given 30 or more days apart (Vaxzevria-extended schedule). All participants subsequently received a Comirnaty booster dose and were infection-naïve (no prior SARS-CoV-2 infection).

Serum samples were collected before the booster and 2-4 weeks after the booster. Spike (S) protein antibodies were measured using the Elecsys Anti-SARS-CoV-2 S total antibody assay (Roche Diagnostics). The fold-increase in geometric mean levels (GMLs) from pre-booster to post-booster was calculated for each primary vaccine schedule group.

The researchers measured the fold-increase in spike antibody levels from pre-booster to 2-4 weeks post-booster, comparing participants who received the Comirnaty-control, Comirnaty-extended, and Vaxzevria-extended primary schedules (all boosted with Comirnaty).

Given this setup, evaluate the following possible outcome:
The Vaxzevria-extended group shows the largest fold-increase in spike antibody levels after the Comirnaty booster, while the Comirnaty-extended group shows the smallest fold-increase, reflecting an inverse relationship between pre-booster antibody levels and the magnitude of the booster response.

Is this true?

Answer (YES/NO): NO